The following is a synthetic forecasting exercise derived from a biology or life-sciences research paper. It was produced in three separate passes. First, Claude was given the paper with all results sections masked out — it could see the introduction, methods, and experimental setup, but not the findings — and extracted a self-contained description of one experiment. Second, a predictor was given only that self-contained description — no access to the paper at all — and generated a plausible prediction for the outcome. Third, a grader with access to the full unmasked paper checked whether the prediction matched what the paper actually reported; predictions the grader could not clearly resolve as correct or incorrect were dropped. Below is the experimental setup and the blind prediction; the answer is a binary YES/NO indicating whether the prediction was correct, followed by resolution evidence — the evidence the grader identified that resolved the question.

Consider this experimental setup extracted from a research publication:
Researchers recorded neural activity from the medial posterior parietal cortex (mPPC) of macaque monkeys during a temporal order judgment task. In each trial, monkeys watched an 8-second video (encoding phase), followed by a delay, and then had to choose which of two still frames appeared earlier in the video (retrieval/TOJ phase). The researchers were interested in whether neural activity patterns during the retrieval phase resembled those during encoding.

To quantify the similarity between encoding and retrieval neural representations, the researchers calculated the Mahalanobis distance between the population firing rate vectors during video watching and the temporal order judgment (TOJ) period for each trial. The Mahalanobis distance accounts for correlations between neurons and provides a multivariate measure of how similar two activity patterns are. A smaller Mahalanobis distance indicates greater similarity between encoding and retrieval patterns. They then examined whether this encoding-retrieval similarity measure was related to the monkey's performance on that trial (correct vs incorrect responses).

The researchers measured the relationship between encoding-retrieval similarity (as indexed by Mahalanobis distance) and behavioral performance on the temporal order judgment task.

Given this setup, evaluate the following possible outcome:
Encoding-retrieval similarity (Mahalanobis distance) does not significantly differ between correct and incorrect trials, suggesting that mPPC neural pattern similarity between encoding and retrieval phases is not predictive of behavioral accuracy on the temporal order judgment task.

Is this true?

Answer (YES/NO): NO